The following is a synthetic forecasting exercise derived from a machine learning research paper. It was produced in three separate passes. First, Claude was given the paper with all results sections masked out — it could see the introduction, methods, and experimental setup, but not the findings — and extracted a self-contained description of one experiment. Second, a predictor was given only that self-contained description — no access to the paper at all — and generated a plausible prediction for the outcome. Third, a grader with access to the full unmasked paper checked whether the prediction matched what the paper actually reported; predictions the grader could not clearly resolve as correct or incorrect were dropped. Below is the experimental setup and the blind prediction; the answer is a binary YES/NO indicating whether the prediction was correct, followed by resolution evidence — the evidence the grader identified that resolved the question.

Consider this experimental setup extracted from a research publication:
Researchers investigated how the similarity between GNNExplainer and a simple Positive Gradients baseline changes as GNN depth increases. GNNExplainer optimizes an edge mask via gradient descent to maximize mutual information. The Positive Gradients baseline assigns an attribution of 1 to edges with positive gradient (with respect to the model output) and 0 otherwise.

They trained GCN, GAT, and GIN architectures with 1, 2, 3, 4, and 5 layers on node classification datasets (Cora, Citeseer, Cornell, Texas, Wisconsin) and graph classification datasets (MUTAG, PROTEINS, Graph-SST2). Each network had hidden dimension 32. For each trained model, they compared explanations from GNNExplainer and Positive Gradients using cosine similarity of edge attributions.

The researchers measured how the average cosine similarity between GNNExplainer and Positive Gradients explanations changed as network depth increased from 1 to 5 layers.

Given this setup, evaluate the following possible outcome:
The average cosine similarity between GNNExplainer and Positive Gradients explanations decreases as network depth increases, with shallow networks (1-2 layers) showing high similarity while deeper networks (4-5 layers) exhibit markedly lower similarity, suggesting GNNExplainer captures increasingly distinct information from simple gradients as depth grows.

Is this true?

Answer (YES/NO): NO